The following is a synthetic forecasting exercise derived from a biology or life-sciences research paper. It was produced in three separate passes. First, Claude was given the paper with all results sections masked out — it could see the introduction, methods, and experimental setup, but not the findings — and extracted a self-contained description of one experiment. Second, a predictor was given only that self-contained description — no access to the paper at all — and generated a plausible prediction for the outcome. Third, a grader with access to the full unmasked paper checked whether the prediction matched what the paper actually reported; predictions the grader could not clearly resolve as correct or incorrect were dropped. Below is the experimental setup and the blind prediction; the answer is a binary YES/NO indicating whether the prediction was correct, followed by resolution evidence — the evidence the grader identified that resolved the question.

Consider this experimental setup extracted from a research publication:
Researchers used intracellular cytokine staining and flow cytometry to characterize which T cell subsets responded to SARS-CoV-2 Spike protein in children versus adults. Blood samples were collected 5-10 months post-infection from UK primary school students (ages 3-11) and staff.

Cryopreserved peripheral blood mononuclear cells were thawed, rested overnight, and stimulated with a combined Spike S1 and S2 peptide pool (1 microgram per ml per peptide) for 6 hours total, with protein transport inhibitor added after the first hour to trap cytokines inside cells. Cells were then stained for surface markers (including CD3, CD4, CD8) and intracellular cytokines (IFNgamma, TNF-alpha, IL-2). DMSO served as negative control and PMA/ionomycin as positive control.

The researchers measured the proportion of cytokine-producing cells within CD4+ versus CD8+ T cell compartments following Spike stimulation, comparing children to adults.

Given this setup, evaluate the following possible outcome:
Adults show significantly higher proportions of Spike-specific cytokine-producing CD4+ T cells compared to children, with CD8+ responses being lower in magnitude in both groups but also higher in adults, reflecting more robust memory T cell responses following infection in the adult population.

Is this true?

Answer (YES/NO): NO